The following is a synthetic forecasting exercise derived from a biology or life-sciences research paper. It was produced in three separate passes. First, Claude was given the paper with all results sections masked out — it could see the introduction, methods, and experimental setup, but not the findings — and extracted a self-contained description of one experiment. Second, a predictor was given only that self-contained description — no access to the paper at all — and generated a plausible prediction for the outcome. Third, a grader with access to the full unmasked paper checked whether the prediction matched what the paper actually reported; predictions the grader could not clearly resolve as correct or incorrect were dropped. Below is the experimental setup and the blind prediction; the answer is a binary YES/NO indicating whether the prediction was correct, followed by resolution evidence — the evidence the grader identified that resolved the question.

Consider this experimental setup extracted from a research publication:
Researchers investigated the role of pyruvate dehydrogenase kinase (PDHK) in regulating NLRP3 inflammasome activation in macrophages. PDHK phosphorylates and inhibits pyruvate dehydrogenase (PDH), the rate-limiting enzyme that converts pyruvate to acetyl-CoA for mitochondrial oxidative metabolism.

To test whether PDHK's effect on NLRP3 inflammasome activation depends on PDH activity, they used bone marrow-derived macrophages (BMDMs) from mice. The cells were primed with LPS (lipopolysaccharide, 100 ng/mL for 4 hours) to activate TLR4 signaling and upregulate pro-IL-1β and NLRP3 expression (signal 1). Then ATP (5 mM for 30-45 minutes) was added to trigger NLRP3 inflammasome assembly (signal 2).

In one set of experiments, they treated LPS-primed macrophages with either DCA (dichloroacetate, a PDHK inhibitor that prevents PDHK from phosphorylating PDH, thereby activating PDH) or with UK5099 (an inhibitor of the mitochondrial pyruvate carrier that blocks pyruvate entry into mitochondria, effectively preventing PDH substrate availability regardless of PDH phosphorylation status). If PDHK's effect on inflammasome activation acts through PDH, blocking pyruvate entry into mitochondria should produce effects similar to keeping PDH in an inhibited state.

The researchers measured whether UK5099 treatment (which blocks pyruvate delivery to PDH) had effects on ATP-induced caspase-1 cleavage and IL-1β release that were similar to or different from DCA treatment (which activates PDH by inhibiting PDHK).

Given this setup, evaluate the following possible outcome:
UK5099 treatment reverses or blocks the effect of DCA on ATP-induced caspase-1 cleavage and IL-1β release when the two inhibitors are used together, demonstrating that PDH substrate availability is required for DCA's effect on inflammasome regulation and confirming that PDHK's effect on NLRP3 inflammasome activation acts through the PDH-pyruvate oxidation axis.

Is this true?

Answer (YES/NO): NO